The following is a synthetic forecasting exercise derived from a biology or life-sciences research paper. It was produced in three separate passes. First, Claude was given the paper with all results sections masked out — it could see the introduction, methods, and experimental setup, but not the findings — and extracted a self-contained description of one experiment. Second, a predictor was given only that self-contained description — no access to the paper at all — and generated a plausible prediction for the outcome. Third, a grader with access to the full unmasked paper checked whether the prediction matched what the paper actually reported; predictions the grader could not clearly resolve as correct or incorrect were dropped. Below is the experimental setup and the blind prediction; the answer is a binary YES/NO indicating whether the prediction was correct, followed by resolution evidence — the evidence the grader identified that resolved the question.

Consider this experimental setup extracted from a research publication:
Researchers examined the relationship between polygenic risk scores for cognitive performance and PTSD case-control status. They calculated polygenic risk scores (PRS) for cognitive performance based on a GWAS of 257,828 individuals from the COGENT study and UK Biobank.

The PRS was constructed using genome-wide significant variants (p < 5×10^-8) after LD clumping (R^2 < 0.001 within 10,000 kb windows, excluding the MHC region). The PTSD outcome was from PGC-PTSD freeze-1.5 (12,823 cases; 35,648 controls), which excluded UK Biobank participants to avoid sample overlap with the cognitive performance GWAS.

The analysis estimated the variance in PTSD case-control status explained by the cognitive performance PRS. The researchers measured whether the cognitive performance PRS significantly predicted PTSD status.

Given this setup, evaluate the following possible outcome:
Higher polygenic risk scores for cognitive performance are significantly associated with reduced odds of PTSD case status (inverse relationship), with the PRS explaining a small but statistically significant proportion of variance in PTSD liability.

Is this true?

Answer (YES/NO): NO